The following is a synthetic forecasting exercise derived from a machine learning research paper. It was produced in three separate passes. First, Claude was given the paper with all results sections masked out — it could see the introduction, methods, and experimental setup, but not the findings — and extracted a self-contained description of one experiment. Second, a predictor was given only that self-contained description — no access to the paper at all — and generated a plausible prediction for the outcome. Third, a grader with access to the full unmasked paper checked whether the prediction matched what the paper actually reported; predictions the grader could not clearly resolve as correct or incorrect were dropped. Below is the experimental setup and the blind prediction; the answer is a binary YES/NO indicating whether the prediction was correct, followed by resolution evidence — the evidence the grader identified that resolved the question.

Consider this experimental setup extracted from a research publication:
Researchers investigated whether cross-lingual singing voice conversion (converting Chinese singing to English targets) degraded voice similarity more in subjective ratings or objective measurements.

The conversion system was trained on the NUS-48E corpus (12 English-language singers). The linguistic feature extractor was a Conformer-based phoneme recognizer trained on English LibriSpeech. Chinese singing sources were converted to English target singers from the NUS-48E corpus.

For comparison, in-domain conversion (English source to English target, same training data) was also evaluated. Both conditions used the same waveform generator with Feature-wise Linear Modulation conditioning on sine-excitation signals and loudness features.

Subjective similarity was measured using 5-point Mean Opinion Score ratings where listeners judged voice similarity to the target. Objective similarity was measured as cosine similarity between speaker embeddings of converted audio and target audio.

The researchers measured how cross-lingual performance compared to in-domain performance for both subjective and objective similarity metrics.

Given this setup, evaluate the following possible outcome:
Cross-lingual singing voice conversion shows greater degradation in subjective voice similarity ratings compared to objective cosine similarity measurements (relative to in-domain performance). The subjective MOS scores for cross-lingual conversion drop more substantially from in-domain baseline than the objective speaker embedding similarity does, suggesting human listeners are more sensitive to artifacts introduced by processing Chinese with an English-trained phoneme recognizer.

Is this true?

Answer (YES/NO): YES